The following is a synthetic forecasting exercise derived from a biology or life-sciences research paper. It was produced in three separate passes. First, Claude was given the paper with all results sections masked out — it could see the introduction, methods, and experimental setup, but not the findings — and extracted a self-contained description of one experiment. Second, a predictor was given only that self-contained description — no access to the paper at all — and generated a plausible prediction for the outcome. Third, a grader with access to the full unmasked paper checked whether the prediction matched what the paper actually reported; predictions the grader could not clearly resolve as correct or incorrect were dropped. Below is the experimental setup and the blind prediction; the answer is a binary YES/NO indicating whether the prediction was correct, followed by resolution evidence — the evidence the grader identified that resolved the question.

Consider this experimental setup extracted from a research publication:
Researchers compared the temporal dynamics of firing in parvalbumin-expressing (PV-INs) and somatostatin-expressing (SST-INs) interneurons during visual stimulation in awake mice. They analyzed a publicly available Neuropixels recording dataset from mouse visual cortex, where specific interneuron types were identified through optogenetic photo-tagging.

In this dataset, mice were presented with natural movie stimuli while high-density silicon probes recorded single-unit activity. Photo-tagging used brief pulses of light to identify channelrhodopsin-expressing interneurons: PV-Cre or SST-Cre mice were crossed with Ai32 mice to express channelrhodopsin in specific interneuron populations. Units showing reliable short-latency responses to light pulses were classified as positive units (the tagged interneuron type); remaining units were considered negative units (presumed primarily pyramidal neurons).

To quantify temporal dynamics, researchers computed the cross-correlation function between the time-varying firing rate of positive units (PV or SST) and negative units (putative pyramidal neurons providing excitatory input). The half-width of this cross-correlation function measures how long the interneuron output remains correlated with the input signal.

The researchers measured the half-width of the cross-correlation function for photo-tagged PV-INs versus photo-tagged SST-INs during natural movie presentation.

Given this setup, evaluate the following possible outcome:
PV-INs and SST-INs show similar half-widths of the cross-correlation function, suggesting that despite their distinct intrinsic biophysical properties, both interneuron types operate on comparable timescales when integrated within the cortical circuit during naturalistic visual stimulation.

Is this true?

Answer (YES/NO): NO